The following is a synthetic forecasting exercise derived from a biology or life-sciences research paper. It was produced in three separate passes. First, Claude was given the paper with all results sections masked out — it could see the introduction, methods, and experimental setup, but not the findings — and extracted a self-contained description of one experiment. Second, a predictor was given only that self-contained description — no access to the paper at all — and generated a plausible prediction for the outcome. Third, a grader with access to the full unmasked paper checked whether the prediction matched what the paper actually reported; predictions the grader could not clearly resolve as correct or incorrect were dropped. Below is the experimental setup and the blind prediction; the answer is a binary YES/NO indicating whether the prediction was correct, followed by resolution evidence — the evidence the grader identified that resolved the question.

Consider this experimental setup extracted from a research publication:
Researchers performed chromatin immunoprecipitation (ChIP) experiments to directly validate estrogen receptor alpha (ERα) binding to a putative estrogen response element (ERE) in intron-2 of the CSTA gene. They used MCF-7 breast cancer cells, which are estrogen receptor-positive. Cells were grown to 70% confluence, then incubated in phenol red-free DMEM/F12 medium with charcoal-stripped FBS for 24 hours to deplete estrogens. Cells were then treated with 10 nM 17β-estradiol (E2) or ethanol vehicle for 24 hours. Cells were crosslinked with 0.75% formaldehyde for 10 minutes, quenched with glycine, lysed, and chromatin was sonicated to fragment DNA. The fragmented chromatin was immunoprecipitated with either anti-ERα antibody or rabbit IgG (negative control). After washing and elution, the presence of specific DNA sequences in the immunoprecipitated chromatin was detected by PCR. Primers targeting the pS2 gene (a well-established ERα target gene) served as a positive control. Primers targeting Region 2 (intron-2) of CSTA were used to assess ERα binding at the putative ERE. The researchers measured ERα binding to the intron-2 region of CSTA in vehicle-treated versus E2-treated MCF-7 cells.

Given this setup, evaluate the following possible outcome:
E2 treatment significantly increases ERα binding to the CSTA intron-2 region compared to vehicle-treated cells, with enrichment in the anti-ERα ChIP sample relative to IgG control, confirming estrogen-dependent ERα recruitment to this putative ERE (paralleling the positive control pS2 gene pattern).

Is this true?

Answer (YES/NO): YES